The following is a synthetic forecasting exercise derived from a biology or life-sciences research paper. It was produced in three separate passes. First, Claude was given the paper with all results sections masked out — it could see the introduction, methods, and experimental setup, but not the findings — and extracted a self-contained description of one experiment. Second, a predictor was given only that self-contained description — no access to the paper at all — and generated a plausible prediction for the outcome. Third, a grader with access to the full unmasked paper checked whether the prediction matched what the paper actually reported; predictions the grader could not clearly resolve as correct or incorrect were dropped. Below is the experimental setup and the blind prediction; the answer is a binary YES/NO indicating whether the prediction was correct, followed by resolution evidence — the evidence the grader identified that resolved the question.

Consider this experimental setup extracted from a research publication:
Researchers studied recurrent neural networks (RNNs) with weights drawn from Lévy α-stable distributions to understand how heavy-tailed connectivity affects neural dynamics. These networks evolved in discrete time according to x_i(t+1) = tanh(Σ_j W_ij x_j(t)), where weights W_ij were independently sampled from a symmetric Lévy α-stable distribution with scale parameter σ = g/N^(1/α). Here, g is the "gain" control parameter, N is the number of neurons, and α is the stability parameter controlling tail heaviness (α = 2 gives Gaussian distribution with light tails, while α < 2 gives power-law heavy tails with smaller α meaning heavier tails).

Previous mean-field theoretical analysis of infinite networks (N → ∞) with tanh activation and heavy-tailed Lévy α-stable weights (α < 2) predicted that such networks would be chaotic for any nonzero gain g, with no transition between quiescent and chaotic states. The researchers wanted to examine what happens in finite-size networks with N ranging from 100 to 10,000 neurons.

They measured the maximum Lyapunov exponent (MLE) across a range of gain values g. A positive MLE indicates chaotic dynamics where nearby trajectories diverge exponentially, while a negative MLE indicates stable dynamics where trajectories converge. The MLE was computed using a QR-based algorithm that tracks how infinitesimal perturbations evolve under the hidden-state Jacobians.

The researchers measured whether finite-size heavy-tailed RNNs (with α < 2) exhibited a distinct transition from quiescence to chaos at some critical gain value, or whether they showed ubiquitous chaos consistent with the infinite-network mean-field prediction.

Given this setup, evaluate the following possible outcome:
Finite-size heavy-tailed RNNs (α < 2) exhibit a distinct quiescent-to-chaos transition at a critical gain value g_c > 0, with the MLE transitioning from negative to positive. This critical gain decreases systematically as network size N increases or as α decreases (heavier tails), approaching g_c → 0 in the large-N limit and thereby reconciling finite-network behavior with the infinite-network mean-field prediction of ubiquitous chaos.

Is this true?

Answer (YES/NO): YES